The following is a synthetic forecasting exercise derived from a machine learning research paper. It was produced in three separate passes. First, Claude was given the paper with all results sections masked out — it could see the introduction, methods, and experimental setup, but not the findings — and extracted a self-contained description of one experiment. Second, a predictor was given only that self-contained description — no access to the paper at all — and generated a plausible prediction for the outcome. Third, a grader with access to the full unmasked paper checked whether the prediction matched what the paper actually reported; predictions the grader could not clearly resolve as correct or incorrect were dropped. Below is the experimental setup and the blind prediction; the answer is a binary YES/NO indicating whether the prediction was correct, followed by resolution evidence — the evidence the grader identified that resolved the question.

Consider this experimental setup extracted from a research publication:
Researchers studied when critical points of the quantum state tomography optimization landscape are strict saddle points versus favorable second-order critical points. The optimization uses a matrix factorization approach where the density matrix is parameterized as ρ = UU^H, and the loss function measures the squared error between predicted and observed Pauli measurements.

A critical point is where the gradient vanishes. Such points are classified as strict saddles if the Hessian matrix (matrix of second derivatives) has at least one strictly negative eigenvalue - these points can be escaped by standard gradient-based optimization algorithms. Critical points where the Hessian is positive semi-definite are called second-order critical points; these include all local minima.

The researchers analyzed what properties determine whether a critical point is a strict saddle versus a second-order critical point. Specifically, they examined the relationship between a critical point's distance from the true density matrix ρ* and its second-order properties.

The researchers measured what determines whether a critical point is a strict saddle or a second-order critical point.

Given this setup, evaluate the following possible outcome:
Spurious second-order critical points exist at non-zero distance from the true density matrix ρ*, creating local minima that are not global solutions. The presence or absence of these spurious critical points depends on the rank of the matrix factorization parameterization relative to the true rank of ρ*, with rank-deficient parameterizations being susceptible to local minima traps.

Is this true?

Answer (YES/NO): NO